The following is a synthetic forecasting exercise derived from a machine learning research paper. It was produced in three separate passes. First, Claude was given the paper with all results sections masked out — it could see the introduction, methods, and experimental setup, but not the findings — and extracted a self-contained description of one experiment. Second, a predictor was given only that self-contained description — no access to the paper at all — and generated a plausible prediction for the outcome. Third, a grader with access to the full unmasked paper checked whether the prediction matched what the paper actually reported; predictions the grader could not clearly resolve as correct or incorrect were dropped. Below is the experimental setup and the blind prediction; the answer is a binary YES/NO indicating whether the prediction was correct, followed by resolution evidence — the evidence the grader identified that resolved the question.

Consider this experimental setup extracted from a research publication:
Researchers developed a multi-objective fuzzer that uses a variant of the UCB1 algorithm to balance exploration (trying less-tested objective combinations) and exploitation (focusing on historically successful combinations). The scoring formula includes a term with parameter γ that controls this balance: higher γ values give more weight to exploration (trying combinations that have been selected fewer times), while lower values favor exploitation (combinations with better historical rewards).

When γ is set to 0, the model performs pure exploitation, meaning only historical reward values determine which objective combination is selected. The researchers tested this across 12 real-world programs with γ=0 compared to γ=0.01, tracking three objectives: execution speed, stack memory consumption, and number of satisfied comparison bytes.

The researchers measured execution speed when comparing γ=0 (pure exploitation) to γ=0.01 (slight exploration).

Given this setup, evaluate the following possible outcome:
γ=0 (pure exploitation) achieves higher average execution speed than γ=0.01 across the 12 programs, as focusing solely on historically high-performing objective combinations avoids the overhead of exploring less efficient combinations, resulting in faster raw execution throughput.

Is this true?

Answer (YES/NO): NO